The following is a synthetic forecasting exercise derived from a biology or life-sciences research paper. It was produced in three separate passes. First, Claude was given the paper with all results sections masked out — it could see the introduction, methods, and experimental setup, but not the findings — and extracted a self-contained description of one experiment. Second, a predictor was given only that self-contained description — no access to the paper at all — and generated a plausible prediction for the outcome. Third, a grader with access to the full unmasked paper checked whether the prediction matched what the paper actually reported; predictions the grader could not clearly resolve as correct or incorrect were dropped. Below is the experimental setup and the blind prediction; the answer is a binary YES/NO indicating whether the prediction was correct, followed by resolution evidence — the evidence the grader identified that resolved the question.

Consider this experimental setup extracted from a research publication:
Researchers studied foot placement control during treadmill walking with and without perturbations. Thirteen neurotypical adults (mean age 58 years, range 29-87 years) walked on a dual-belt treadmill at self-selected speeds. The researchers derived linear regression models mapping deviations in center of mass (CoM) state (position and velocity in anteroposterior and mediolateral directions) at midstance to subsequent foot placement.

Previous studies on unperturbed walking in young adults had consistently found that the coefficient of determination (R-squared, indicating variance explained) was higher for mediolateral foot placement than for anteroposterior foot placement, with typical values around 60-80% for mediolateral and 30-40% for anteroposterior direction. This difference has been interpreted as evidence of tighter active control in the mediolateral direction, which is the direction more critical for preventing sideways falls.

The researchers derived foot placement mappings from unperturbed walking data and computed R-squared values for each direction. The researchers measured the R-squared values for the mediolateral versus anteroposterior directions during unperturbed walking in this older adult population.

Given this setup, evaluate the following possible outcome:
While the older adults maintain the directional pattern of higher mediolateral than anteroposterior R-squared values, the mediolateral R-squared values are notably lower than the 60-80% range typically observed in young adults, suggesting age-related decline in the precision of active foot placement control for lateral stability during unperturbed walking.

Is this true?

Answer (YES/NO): NO